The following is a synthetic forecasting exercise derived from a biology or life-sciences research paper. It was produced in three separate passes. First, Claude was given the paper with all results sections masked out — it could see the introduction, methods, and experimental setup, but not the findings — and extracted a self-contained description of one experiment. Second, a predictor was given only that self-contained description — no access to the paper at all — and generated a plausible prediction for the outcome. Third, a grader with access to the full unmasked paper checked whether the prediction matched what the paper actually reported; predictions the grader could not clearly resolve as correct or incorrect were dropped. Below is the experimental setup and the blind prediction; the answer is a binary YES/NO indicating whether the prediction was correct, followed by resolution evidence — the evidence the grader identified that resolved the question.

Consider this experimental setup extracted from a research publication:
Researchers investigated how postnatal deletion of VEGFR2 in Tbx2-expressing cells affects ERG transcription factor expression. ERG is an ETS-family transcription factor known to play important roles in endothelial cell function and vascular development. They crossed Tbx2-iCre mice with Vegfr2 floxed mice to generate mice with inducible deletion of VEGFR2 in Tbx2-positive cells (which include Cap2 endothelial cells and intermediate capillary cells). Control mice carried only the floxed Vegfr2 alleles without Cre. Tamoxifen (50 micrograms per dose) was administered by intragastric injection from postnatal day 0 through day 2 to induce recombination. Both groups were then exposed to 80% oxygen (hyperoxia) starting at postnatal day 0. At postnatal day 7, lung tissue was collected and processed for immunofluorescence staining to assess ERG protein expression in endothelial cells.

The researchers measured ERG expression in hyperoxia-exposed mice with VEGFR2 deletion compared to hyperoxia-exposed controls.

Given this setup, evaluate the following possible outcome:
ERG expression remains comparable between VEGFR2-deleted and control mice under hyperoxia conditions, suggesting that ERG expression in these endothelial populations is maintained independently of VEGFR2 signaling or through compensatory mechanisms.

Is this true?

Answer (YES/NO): NO